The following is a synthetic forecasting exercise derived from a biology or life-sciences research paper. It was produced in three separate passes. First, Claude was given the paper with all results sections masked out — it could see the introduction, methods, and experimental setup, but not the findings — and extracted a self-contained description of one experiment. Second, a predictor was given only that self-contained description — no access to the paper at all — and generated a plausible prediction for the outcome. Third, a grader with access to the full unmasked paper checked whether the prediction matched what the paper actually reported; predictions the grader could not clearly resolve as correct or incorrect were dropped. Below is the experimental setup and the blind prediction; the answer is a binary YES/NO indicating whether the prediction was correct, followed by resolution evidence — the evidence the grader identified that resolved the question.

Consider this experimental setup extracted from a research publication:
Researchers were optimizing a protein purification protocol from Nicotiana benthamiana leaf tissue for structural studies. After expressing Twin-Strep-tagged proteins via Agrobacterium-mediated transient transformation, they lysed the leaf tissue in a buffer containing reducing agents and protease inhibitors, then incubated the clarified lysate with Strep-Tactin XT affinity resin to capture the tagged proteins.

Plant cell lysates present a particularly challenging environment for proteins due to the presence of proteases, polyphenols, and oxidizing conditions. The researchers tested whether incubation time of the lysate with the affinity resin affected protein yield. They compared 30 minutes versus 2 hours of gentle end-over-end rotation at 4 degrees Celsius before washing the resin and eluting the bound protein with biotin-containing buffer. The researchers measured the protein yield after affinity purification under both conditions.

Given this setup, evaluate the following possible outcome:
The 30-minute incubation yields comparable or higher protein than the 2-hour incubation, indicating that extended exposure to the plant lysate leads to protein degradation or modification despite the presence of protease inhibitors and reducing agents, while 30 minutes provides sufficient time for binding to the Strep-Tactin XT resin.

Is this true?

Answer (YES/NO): NO